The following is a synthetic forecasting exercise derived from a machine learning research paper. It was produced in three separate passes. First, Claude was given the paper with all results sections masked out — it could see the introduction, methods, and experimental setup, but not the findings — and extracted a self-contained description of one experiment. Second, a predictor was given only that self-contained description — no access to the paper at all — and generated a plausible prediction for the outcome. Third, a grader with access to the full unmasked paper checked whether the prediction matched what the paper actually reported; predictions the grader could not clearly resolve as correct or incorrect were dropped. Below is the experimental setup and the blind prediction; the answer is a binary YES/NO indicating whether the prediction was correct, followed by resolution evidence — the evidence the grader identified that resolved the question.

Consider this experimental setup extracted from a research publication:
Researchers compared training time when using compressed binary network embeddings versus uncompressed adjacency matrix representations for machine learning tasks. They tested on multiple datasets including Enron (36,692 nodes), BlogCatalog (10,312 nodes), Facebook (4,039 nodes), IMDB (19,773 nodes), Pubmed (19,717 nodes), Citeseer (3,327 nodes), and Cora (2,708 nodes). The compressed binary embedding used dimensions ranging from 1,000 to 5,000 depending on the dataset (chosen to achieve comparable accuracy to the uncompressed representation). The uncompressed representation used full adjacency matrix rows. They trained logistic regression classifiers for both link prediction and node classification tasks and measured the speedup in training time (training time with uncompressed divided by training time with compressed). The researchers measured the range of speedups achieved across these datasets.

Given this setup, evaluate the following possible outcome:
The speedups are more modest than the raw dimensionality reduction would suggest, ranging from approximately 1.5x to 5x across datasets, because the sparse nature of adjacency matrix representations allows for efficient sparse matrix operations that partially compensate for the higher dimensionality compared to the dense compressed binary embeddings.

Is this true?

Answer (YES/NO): NO